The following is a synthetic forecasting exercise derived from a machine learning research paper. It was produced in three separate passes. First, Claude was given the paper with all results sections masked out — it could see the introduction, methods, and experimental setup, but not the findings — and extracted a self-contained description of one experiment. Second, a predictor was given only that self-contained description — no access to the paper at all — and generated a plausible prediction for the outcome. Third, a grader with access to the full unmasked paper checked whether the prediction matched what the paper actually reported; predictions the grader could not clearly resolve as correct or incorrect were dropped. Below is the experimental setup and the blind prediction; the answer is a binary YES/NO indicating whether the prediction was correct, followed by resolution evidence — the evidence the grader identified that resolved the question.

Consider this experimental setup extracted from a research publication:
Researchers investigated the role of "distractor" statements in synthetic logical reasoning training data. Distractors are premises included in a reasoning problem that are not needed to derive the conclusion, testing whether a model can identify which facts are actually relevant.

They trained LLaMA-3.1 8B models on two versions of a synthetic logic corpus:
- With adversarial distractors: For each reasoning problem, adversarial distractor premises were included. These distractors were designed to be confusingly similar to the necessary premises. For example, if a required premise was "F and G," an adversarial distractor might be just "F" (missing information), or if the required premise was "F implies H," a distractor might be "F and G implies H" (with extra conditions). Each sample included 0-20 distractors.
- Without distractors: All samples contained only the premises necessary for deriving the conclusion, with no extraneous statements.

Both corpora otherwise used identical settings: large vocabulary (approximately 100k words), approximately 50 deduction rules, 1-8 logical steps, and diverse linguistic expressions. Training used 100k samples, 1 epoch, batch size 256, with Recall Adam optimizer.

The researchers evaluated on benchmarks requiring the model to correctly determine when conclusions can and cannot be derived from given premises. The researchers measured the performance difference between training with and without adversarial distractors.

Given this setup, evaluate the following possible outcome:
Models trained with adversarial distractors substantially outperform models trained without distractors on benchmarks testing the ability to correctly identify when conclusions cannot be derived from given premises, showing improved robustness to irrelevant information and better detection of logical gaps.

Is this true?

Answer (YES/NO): NO